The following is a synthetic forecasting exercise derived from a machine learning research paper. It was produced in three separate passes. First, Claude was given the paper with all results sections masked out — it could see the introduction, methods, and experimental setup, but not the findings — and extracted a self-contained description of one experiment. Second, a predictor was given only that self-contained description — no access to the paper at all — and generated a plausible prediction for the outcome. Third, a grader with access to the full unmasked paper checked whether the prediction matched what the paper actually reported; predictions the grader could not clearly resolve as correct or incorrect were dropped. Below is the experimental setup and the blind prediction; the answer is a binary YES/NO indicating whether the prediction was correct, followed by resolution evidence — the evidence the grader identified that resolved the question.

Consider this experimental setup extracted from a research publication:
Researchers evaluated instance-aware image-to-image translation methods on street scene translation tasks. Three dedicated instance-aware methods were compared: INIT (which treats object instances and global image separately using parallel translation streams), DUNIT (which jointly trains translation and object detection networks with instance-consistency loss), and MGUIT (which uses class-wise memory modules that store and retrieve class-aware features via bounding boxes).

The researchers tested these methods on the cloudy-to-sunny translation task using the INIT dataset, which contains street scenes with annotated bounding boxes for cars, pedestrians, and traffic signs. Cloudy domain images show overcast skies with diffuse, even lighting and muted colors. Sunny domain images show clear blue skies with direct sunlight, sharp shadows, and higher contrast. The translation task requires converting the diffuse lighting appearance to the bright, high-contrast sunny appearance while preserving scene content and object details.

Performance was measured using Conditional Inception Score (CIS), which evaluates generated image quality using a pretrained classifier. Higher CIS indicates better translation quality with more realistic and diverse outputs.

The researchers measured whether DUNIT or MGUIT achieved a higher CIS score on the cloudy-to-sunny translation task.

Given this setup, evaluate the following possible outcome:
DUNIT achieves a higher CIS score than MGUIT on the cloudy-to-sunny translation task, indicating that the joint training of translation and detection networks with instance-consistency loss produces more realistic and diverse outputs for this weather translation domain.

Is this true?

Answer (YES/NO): NO